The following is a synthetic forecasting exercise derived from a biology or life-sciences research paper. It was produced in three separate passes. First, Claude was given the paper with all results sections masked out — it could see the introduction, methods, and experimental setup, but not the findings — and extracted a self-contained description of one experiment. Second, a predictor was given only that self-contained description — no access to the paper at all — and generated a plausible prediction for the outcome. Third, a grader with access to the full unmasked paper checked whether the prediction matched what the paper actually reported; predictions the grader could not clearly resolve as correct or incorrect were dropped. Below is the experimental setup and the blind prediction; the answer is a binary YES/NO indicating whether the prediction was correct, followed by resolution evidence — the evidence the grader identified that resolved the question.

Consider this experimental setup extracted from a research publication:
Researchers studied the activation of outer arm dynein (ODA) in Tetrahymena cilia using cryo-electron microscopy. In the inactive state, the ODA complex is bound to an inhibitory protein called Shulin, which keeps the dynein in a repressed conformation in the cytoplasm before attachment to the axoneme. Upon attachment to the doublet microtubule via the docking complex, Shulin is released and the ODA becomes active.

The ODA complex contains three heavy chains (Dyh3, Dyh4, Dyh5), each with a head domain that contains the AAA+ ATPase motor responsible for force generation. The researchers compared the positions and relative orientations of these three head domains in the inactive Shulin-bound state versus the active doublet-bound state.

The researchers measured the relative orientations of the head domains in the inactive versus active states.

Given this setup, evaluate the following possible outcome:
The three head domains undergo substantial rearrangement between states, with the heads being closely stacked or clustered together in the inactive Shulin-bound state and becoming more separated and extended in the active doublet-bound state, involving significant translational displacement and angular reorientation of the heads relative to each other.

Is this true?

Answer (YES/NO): NO